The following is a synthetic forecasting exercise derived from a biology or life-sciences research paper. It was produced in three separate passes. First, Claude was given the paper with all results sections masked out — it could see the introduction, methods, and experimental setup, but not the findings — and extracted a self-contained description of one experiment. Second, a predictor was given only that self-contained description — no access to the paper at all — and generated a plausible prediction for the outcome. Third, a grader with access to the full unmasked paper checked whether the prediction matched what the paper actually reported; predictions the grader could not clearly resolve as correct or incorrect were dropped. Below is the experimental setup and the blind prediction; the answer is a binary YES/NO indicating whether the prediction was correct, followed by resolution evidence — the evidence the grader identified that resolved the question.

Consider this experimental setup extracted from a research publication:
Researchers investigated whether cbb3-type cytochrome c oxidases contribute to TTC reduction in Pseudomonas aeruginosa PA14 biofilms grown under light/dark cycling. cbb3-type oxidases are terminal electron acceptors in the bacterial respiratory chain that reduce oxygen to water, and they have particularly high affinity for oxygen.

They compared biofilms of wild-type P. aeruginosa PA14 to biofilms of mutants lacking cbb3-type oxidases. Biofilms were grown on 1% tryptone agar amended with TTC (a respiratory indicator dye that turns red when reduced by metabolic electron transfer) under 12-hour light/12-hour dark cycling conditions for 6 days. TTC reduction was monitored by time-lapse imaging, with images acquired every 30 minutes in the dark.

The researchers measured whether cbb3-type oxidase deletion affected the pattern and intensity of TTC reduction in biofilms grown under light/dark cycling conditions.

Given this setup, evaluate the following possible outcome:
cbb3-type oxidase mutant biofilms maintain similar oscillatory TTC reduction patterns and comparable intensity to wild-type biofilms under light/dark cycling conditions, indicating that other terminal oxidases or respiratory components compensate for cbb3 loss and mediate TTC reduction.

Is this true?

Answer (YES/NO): NO